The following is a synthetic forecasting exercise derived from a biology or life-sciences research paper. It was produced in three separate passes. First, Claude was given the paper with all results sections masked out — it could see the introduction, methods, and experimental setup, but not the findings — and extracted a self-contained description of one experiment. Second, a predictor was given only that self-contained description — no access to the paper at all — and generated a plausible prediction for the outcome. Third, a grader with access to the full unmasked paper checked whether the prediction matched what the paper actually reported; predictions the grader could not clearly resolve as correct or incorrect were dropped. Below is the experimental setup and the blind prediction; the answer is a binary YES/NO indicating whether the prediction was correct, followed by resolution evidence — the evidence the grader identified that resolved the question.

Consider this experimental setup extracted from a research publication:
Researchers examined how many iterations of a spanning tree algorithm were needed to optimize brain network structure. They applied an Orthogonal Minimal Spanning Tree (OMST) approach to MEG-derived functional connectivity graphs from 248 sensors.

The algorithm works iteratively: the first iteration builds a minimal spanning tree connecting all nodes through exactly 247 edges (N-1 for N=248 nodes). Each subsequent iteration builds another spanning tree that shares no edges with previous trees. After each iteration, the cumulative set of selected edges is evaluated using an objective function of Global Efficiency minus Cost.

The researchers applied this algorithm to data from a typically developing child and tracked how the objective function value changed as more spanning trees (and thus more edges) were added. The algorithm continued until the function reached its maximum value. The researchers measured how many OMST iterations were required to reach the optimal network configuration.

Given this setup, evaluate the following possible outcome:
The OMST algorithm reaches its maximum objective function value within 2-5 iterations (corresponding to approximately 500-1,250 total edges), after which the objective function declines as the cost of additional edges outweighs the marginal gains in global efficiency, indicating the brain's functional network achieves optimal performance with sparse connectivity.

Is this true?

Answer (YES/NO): NO